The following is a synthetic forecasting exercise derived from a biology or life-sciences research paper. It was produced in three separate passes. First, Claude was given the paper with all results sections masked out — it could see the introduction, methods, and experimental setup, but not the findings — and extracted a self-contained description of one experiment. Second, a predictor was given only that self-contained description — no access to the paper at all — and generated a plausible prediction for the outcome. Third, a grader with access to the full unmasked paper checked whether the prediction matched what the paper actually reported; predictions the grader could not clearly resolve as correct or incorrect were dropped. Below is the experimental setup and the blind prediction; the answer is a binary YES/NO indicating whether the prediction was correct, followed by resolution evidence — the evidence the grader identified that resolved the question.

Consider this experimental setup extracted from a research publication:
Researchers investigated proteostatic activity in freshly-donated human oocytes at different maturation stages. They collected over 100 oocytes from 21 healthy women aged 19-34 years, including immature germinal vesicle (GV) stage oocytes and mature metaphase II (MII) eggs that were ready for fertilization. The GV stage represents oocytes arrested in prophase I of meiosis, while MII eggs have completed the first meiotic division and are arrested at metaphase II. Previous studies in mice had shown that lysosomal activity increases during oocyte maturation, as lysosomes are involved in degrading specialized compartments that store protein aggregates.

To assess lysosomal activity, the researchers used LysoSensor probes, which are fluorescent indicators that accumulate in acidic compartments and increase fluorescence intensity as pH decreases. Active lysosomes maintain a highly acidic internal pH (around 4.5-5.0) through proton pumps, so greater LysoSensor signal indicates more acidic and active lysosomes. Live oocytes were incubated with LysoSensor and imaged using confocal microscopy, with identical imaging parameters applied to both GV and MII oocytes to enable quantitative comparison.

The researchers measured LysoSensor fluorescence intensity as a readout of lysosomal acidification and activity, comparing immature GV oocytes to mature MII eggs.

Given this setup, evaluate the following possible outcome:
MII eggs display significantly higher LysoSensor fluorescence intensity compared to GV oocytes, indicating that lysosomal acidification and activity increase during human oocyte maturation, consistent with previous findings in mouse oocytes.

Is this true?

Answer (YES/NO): NO